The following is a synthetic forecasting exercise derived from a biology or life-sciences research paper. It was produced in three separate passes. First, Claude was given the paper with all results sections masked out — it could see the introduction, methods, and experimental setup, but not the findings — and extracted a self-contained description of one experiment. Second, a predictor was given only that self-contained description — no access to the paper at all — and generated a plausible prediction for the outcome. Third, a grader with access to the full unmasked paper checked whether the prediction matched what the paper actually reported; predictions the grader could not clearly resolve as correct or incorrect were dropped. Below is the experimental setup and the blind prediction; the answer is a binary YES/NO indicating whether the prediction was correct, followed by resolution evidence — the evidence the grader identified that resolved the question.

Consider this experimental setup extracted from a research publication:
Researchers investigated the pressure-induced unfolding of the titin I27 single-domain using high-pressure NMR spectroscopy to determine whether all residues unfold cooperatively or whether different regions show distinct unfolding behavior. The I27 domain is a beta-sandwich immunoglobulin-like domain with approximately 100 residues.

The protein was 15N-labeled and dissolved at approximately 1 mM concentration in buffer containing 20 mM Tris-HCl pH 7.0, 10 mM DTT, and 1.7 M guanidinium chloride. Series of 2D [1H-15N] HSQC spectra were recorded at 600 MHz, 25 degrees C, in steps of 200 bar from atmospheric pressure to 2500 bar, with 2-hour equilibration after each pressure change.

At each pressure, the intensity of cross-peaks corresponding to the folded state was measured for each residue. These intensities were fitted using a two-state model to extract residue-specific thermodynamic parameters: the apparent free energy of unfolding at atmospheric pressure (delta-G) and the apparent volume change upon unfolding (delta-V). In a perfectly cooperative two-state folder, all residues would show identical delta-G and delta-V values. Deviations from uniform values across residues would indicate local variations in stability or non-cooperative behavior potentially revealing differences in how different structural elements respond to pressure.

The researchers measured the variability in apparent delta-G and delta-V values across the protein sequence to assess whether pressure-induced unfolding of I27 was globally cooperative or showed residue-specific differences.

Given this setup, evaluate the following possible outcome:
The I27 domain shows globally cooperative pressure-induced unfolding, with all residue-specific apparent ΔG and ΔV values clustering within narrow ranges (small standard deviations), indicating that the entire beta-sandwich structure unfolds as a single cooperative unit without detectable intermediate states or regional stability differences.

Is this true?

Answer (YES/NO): NO